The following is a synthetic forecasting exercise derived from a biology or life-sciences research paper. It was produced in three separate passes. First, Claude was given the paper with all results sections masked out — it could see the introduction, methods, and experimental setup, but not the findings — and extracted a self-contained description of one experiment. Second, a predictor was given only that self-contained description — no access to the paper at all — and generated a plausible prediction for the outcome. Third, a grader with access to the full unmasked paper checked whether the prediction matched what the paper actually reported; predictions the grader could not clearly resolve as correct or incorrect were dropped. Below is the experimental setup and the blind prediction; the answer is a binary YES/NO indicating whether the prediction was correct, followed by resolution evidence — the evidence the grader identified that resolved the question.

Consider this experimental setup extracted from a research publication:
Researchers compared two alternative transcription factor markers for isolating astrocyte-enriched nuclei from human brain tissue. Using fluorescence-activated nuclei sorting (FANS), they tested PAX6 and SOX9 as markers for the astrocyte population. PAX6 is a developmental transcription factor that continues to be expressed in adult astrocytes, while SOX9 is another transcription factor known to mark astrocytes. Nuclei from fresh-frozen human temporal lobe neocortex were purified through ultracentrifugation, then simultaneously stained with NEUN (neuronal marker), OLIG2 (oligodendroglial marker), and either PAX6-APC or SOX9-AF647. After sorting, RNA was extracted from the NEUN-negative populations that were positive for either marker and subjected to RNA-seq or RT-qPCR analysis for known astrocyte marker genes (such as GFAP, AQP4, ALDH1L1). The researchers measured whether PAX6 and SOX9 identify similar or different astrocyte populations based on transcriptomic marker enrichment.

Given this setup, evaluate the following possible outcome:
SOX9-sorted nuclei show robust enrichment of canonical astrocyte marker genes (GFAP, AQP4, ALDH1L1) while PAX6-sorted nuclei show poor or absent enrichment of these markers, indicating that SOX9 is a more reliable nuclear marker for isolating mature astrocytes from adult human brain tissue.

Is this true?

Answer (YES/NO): NO